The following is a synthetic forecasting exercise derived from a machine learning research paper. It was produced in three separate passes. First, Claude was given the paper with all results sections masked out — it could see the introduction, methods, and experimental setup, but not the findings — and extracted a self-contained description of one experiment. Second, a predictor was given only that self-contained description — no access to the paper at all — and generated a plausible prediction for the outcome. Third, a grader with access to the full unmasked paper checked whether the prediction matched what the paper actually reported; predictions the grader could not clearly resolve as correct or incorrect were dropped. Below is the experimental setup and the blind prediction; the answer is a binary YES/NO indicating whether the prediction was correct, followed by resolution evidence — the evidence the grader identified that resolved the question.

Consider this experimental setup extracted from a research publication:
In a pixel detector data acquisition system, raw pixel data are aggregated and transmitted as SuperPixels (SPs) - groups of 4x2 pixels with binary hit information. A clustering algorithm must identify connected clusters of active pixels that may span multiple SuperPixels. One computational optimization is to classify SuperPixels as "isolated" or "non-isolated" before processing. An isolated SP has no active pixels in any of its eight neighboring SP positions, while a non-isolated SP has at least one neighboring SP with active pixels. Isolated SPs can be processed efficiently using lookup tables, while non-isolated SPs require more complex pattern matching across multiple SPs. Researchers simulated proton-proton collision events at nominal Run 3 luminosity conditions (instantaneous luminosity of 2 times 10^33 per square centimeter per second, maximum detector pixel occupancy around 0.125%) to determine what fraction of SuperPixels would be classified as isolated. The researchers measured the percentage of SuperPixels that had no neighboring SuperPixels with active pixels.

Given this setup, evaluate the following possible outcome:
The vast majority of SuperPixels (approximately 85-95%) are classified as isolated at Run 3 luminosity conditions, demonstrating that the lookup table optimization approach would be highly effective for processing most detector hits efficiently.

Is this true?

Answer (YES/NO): NO